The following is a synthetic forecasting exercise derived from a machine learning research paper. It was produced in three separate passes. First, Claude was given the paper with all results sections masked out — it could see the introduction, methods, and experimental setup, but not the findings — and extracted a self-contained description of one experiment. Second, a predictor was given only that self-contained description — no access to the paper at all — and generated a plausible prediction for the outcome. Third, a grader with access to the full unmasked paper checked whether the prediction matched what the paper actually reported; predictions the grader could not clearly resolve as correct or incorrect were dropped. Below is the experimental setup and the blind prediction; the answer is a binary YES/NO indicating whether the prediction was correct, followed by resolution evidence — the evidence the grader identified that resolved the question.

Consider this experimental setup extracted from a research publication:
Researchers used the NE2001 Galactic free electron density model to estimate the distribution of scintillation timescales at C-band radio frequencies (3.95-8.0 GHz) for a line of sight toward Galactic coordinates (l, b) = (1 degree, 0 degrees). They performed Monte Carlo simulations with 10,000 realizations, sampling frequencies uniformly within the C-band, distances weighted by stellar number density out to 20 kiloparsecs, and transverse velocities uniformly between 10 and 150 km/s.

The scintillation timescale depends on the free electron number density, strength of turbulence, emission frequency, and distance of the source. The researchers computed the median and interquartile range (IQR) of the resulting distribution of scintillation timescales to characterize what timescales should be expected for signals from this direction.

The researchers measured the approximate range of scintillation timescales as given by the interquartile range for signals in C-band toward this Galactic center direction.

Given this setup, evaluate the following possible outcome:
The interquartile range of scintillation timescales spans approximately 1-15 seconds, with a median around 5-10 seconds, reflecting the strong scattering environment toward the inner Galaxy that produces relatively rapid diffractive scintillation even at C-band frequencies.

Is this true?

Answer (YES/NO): NO